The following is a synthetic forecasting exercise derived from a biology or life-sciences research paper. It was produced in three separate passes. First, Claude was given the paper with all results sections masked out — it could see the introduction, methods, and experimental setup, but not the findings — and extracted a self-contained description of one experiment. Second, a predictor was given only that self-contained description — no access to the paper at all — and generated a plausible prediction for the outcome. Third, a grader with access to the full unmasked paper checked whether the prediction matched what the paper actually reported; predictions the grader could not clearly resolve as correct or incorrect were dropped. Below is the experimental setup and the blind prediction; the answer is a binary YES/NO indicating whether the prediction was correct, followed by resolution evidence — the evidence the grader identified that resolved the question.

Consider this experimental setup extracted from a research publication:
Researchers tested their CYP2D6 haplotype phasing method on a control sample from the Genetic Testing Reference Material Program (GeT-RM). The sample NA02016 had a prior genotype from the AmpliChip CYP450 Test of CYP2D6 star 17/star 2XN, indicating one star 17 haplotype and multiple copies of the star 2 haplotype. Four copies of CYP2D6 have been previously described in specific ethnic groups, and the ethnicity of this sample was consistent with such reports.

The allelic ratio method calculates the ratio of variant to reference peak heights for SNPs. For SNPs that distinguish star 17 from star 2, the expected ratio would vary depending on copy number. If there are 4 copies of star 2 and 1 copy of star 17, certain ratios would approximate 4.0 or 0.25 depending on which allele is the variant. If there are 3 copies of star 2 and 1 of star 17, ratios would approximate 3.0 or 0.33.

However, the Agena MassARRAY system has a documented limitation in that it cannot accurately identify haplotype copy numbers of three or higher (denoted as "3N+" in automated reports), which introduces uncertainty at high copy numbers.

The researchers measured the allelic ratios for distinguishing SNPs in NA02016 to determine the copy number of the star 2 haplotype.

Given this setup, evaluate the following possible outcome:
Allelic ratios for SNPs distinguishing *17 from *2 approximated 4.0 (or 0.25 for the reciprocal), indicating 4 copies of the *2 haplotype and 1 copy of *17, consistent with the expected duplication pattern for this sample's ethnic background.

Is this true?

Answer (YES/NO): YES